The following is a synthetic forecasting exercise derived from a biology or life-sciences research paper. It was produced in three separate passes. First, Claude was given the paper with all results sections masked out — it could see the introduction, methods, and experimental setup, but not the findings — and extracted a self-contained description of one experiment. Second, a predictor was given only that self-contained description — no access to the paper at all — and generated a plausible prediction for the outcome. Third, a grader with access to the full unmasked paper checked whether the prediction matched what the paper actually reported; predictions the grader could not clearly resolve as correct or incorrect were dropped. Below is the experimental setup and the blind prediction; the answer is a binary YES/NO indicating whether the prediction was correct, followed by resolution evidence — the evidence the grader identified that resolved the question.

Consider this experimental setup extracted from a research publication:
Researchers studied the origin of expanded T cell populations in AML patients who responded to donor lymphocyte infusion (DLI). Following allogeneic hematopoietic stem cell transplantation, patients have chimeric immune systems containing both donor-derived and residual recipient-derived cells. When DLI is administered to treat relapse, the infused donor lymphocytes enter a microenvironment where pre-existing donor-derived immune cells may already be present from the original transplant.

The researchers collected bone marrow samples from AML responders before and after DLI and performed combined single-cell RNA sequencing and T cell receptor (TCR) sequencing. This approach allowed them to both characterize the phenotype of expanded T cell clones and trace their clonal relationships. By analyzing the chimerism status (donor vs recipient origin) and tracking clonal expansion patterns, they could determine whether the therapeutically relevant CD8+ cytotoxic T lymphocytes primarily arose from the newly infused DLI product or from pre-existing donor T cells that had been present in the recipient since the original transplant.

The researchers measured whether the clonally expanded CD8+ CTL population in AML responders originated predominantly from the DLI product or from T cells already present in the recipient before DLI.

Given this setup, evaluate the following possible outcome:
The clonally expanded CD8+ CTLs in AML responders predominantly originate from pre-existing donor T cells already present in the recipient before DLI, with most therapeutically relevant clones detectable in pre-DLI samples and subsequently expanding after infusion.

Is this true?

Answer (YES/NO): NO